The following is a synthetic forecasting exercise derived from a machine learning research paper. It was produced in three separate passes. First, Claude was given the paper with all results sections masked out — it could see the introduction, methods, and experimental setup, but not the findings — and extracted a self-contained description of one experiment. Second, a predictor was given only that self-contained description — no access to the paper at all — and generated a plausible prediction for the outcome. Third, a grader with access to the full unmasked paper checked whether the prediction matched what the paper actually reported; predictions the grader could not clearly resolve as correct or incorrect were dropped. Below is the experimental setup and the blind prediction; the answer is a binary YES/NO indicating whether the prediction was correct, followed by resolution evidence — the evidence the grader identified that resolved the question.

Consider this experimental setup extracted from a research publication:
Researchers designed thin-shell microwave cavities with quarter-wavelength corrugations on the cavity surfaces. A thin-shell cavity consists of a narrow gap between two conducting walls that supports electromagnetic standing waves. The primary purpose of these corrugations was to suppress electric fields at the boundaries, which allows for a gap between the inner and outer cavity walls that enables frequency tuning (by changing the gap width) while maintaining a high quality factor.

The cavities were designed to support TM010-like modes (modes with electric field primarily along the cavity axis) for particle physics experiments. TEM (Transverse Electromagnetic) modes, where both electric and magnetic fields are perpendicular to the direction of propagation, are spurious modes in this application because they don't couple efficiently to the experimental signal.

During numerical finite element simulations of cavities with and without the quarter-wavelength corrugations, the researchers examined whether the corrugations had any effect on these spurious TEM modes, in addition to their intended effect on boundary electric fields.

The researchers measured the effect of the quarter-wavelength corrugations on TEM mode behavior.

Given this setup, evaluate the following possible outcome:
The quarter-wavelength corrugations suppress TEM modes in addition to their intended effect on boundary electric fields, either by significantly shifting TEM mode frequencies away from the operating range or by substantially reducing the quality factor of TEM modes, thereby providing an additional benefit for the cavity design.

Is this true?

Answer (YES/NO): YES